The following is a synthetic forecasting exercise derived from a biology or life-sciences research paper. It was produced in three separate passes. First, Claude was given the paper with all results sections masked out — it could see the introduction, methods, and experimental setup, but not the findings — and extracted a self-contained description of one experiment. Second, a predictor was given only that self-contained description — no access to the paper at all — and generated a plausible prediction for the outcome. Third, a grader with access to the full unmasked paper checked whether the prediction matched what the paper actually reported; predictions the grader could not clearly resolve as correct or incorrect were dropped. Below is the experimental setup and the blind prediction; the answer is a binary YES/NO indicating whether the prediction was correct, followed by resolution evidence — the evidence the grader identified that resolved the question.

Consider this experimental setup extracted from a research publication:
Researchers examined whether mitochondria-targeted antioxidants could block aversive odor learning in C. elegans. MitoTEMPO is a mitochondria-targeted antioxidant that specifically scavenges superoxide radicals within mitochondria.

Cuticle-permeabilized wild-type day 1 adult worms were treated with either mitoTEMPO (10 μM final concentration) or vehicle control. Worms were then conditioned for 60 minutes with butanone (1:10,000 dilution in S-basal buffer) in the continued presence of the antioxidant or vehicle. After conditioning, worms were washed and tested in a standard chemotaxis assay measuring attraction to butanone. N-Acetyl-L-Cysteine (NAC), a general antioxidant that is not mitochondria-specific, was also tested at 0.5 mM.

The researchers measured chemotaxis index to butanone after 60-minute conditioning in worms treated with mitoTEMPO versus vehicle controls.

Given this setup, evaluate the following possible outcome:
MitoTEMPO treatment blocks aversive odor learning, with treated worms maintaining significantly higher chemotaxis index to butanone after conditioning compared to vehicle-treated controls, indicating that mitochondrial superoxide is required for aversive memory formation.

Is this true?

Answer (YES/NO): YES